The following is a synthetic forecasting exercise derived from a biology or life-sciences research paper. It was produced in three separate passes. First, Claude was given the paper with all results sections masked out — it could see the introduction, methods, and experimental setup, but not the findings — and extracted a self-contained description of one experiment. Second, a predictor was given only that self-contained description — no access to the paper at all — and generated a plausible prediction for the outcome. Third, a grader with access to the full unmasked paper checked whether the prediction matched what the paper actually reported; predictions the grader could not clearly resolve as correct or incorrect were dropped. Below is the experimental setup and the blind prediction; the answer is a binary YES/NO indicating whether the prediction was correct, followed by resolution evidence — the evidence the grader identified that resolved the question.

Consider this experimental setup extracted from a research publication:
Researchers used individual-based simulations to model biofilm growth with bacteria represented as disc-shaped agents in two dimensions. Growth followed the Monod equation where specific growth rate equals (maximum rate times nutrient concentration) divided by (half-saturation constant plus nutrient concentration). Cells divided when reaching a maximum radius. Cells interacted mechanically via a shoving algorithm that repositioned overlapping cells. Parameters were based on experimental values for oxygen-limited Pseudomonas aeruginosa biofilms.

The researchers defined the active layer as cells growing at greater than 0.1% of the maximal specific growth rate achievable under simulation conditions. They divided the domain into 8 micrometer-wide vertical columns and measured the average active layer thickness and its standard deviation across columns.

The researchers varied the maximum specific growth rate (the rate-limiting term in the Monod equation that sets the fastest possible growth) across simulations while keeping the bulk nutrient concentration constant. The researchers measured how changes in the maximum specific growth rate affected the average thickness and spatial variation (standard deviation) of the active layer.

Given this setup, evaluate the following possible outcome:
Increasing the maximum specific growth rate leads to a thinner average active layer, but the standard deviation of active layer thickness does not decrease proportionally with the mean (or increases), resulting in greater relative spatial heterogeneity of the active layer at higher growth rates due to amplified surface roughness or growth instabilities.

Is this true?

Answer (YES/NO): YES